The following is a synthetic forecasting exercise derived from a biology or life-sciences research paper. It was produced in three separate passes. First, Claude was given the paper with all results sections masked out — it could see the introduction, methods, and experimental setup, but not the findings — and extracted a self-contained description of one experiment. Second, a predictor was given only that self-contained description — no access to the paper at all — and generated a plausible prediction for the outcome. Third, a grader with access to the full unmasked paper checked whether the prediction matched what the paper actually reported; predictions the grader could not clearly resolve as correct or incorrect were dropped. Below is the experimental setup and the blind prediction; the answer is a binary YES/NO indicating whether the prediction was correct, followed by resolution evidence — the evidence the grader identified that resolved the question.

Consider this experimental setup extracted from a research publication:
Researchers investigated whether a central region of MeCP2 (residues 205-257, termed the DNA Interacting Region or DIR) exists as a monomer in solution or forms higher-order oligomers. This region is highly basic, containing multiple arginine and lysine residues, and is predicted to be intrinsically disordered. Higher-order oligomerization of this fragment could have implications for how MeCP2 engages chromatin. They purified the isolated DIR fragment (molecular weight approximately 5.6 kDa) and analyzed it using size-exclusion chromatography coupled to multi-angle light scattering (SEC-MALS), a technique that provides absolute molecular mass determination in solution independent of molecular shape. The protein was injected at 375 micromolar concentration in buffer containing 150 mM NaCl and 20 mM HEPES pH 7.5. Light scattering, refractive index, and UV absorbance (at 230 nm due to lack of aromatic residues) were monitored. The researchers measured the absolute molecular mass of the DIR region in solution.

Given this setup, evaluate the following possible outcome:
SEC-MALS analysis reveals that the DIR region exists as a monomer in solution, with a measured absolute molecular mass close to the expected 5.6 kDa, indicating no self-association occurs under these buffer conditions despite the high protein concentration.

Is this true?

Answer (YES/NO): YES